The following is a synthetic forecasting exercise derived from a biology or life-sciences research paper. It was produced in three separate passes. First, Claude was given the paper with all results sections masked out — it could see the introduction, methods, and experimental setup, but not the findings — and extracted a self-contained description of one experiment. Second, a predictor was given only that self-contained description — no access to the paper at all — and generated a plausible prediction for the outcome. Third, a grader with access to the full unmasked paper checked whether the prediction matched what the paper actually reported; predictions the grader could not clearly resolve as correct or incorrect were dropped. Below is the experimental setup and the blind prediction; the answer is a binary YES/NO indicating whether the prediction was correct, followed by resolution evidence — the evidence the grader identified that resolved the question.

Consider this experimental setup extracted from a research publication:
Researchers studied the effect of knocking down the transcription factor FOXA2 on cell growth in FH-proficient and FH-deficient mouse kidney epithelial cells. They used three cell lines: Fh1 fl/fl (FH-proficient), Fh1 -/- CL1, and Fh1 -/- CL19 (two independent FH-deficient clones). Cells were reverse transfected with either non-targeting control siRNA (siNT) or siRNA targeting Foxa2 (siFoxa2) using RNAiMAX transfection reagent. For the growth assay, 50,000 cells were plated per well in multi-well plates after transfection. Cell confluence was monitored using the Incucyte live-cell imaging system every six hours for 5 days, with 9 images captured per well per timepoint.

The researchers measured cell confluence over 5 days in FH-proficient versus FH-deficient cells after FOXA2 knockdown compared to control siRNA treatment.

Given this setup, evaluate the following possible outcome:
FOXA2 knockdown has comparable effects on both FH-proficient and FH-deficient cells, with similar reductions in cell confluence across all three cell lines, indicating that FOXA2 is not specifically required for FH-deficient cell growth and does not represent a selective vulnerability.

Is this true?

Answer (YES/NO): NO